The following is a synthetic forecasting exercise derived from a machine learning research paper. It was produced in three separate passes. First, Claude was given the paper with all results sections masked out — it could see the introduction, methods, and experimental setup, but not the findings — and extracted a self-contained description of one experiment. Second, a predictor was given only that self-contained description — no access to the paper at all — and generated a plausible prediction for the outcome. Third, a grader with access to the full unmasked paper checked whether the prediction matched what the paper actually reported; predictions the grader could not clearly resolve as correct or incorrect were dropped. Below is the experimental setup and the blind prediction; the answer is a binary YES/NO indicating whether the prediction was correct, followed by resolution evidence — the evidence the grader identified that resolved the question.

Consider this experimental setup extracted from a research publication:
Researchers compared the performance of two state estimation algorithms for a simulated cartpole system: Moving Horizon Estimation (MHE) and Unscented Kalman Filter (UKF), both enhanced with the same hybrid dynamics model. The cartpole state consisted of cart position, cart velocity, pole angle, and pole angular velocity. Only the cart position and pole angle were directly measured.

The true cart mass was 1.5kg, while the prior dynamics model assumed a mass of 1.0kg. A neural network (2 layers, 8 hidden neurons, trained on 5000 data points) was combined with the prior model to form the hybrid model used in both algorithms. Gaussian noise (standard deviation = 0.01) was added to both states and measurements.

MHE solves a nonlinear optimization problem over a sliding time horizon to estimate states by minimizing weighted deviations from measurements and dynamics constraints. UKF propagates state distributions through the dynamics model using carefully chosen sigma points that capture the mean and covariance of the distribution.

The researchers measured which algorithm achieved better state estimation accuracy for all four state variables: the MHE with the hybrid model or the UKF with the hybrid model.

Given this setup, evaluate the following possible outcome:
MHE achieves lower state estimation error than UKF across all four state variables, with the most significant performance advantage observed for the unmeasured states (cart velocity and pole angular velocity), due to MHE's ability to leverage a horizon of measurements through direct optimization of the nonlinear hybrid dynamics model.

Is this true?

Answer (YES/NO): NO